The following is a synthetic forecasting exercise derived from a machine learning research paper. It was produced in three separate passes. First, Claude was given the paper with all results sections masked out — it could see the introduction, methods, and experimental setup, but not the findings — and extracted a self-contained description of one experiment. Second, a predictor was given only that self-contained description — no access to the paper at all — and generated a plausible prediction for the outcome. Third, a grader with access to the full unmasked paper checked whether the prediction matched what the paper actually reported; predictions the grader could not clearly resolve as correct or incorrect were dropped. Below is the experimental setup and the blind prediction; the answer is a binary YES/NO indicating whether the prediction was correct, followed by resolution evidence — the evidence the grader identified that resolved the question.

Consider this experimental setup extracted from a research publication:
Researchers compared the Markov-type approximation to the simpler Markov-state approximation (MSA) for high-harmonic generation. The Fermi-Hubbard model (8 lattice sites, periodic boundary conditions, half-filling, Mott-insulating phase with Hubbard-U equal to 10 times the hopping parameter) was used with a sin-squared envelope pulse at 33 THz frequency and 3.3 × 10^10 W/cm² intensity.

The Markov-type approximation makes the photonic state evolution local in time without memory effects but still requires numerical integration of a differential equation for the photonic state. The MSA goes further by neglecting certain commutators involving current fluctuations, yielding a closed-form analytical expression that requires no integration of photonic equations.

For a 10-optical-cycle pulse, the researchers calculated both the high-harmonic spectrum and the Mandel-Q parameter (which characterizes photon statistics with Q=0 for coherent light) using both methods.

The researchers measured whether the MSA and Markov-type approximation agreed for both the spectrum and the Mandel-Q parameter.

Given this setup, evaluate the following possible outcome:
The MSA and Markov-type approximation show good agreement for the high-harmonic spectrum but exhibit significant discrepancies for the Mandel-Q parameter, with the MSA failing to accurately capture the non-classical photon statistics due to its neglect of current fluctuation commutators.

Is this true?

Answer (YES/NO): NO